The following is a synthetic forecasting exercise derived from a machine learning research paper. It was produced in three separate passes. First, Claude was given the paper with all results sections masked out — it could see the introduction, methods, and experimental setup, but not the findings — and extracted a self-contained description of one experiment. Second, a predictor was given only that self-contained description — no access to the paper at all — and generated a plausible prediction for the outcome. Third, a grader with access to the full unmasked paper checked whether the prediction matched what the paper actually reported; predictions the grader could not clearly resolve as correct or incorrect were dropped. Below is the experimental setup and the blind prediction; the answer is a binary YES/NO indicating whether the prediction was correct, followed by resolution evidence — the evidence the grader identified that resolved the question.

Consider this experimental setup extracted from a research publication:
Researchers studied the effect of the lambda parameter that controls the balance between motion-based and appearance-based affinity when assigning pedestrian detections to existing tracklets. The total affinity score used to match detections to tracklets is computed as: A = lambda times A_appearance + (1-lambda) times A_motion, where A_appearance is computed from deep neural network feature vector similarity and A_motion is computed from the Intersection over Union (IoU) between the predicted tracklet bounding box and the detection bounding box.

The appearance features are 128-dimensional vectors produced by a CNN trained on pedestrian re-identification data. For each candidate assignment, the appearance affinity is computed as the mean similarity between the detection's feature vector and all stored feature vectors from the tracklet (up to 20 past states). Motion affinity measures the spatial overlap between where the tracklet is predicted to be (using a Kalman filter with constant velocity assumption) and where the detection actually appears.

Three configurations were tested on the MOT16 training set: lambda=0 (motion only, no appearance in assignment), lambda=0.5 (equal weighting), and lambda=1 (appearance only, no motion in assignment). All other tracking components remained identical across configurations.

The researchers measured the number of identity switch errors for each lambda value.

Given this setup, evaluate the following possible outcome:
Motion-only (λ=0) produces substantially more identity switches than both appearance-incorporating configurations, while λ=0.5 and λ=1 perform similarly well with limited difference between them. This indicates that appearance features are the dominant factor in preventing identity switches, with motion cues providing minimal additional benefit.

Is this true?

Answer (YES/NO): NO